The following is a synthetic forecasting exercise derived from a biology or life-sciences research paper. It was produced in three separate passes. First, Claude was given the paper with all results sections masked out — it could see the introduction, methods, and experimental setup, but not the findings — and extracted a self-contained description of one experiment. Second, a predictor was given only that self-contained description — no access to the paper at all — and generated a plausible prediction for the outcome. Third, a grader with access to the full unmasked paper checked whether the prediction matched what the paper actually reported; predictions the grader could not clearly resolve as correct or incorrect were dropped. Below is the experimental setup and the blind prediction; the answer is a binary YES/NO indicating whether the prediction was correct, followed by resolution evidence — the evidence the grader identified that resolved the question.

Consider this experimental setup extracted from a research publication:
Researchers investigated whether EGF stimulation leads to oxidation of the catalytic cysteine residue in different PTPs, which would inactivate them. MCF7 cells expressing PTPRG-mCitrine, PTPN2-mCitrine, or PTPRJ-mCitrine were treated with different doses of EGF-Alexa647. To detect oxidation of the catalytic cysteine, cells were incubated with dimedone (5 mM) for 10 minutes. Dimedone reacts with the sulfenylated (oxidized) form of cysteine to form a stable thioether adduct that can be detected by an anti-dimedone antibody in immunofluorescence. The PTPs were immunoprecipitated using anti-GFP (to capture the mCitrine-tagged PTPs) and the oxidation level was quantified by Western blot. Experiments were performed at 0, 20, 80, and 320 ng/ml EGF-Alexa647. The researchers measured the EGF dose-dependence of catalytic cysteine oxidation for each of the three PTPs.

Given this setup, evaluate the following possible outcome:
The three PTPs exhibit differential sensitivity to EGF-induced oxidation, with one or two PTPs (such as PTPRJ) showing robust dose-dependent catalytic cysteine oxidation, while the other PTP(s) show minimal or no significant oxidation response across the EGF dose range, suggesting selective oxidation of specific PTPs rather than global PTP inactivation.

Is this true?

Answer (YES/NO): NO